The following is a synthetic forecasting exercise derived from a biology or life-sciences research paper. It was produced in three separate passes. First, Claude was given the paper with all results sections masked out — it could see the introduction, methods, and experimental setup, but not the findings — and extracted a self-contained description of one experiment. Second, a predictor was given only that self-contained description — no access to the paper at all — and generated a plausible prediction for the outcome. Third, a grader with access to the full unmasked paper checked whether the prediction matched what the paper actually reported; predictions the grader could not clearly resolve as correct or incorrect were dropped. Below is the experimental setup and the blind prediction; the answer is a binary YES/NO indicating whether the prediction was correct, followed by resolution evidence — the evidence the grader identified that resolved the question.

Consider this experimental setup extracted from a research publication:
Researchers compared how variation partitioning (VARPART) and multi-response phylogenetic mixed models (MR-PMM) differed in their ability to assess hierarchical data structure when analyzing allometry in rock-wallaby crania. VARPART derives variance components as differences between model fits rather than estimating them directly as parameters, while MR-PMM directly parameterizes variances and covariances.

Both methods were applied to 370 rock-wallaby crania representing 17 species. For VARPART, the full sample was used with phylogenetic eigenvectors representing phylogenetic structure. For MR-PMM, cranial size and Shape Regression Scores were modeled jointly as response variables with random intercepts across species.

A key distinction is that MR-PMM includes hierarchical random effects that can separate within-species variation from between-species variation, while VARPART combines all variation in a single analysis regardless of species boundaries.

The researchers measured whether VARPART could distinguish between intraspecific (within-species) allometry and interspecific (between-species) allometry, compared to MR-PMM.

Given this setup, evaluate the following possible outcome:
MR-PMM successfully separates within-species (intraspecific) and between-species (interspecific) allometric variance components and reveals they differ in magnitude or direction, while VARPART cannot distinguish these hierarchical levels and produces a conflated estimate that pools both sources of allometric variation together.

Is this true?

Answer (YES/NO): YES